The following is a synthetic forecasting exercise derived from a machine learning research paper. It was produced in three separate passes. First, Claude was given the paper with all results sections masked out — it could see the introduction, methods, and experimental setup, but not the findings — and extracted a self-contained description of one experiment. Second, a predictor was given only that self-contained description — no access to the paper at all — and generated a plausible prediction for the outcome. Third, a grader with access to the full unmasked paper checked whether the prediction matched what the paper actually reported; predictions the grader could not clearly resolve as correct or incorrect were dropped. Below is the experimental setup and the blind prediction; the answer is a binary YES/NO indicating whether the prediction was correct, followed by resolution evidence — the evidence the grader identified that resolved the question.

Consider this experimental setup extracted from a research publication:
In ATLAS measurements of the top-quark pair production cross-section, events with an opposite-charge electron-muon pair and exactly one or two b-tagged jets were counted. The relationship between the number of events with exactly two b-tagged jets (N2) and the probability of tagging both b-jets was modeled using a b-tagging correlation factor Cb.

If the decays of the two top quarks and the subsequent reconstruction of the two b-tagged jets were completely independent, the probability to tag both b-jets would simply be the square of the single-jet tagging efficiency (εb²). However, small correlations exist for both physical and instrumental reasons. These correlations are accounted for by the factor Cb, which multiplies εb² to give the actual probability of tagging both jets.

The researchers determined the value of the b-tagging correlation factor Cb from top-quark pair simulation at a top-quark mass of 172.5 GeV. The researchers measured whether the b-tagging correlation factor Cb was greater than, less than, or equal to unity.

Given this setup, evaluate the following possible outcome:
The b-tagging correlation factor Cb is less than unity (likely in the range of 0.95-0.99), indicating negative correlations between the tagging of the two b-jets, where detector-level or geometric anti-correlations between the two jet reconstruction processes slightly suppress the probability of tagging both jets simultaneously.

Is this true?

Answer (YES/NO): NO